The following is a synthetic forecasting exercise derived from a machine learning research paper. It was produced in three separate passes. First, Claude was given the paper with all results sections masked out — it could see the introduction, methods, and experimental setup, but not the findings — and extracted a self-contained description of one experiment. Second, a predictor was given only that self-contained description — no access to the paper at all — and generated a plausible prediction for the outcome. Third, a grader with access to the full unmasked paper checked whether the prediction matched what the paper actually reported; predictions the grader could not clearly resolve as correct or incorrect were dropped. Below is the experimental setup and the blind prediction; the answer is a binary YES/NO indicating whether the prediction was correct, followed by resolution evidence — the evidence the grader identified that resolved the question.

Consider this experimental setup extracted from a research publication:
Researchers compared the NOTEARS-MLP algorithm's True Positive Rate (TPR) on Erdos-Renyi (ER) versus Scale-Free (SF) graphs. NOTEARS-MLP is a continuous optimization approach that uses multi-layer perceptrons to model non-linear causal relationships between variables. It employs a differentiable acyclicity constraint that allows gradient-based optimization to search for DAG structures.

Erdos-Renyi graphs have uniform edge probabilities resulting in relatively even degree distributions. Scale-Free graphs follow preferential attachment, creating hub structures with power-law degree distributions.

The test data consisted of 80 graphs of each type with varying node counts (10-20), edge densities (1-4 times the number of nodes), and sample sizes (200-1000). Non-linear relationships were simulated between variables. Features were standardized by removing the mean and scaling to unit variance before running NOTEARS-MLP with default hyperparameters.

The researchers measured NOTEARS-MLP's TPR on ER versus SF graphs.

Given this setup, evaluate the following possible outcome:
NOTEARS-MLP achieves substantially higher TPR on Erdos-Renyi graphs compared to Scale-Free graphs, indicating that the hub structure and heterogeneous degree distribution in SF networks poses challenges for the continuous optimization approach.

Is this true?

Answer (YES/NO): YES